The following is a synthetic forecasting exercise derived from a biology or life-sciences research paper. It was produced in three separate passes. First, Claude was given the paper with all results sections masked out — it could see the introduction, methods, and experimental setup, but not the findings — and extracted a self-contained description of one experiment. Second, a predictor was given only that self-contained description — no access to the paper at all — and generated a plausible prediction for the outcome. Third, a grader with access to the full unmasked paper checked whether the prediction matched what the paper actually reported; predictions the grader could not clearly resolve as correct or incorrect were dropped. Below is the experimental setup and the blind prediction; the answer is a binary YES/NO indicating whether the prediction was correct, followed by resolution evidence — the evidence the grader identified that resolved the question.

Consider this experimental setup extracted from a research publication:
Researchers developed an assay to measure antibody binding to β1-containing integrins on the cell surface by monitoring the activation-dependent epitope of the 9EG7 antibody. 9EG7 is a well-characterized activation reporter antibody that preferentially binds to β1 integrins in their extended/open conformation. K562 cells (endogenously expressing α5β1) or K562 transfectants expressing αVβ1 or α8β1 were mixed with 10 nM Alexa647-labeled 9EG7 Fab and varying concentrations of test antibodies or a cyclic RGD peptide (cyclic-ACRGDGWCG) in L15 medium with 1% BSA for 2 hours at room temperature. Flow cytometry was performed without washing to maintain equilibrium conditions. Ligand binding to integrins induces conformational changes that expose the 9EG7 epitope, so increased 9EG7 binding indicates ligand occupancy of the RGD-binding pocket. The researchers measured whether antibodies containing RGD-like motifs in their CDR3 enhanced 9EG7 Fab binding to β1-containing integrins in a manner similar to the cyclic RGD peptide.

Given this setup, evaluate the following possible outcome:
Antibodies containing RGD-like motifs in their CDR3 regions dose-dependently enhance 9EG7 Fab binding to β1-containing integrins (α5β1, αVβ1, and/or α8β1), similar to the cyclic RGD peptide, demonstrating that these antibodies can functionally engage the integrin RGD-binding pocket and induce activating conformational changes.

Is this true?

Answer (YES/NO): NO